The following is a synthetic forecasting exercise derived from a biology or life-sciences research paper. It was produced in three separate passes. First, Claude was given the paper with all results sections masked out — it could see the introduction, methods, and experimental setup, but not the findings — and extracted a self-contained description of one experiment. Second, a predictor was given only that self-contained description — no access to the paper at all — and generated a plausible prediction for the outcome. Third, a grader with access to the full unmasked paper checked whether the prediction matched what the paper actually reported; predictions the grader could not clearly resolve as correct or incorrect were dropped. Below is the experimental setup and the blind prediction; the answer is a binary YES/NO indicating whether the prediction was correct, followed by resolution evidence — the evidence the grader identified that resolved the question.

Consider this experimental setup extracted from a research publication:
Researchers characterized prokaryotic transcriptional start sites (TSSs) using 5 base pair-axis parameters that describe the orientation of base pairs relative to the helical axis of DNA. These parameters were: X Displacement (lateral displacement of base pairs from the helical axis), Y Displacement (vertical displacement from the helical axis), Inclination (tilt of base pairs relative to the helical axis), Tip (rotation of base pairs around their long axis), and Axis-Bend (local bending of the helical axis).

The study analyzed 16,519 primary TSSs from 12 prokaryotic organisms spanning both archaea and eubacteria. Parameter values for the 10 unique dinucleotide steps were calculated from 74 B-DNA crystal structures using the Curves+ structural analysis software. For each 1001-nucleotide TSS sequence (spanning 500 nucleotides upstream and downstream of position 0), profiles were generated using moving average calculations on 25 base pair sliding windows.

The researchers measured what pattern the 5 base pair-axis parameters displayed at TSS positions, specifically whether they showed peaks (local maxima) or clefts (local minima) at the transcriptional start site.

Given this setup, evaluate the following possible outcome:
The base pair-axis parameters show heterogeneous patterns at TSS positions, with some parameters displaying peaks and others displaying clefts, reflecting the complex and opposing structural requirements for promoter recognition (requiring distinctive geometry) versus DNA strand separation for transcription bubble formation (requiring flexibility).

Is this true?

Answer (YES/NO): NO